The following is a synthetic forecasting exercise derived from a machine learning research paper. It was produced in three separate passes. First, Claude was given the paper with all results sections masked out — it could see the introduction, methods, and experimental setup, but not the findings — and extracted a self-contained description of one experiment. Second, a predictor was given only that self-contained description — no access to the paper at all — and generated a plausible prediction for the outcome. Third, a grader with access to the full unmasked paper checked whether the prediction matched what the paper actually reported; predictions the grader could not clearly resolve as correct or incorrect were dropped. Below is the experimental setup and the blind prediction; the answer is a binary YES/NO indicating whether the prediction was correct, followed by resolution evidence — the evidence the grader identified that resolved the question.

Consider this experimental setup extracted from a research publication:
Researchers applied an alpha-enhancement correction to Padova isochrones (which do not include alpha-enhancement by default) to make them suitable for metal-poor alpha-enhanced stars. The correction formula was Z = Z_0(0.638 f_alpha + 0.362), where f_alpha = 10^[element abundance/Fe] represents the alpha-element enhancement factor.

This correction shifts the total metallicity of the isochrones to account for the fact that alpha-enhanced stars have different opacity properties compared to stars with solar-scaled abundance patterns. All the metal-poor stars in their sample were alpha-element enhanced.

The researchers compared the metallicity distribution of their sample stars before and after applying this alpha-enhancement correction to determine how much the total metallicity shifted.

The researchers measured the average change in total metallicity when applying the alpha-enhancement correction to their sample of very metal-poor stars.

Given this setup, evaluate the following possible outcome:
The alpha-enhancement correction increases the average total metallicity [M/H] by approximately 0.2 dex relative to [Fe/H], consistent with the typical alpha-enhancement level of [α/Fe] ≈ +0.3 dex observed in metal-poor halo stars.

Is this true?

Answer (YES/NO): YES